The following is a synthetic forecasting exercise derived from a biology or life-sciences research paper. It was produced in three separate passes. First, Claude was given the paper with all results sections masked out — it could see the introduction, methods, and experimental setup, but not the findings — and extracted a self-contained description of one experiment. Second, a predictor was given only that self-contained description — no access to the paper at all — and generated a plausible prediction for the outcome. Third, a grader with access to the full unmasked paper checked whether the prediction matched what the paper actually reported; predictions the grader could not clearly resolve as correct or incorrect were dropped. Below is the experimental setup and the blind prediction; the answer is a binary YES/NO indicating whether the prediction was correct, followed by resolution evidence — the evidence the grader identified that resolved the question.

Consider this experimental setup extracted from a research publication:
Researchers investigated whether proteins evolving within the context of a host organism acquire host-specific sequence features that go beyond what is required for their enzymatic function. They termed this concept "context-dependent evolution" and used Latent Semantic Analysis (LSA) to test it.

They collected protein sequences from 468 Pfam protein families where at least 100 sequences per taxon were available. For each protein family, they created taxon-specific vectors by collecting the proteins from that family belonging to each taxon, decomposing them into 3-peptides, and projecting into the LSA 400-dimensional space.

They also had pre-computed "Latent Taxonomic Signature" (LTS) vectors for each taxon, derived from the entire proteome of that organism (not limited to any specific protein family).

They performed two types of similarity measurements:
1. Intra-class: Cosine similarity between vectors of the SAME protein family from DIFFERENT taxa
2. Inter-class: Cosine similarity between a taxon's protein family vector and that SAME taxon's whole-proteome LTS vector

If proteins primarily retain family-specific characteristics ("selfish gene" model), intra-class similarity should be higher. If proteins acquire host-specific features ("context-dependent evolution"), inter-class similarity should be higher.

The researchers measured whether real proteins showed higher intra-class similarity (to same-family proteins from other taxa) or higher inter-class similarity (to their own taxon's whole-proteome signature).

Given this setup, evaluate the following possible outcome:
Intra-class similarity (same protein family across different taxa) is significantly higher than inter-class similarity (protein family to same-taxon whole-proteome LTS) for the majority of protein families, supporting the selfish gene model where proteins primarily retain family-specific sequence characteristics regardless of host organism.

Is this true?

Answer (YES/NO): NO